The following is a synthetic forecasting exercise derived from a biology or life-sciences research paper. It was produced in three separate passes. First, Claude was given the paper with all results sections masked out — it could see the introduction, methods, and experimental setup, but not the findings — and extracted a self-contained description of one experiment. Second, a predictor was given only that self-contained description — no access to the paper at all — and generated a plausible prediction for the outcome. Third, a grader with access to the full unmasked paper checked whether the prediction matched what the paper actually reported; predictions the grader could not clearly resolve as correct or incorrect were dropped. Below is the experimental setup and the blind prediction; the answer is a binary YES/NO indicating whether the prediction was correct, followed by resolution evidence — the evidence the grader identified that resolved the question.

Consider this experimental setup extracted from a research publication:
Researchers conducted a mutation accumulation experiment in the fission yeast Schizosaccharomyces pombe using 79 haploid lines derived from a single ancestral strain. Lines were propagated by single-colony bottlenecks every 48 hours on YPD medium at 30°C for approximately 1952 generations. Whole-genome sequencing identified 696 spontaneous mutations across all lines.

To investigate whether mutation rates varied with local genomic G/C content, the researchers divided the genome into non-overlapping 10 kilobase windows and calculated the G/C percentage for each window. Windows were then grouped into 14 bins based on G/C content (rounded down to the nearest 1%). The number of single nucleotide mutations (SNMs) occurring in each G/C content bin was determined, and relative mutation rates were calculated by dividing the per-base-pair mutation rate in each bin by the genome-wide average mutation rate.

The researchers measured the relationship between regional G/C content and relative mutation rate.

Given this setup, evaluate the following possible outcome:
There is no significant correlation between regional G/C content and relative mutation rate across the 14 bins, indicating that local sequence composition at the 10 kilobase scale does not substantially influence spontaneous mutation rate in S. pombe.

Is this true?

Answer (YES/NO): YES